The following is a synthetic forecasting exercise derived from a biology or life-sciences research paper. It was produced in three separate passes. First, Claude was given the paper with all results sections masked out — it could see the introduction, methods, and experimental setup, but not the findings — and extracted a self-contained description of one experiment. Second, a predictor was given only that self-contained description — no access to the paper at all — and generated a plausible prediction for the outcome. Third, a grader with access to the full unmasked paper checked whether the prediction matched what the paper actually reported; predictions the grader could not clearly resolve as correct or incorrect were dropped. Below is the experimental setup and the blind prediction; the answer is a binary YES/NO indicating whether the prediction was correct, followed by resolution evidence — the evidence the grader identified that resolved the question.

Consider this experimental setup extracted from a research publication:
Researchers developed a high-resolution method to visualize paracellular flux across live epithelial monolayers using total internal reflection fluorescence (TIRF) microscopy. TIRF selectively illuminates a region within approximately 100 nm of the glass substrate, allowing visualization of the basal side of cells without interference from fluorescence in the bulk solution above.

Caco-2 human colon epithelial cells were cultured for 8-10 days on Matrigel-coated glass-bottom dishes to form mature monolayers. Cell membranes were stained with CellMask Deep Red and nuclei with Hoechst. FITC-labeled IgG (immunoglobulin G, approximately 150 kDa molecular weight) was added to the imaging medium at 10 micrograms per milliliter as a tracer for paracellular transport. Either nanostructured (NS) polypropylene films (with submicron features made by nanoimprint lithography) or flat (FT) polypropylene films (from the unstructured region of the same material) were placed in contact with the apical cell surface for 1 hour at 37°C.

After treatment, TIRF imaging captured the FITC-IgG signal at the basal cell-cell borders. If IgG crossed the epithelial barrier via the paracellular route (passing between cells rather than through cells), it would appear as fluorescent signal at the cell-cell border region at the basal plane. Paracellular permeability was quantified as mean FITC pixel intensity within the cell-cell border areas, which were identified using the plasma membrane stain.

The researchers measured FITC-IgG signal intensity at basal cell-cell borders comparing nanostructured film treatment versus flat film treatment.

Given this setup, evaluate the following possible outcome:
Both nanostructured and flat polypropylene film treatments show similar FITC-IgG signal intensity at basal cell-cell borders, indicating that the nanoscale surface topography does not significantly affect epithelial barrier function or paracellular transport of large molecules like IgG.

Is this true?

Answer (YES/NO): NO